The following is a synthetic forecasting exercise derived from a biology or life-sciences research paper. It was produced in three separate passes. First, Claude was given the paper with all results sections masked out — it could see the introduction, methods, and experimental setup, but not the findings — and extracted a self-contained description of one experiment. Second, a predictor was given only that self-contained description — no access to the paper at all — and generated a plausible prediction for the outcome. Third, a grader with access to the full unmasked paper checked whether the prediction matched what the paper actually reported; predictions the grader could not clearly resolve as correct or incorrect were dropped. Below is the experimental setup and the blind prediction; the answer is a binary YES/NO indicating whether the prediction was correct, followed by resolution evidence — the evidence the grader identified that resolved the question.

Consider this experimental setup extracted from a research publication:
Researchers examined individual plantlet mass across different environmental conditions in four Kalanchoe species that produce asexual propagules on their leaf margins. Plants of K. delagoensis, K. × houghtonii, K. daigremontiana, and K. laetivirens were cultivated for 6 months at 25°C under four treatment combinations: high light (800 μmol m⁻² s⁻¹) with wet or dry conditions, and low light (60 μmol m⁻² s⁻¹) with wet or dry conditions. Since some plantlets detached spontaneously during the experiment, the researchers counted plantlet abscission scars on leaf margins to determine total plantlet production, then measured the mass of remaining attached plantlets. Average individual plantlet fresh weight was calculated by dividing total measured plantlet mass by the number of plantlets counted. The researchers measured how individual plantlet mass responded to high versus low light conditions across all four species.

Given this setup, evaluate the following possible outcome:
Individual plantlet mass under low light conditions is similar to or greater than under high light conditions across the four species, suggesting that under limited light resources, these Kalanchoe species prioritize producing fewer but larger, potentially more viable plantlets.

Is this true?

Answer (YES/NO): NO